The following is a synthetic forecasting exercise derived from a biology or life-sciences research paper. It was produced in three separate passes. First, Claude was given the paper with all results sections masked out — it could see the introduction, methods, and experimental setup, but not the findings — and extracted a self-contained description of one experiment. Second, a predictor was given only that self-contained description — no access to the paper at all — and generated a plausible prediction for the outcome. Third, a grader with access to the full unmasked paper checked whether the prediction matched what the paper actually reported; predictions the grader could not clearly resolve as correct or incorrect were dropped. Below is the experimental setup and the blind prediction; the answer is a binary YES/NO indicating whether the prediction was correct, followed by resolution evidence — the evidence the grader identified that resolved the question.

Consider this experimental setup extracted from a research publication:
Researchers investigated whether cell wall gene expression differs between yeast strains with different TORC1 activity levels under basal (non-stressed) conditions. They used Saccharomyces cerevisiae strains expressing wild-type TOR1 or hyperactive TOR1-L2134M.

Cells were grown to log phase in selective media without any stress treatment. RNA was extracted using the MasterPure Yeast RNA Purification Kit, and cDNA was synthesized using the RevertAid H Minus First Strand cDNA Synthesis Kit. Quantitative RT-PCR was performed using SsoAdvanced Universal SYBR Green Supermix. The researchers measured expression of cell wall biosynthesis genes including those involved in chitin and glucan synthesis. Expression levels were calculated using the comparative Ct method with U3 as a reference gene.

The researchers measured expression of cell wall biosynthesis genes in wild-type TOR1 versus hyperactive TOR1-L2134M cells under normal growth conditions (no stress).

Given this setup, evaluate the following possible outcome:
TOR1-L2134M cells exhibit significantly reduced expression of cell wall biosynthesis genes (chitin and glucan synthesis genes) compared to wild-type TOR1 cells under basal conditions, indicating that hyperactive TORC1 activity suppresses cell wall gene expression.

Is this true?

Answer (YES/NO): NO